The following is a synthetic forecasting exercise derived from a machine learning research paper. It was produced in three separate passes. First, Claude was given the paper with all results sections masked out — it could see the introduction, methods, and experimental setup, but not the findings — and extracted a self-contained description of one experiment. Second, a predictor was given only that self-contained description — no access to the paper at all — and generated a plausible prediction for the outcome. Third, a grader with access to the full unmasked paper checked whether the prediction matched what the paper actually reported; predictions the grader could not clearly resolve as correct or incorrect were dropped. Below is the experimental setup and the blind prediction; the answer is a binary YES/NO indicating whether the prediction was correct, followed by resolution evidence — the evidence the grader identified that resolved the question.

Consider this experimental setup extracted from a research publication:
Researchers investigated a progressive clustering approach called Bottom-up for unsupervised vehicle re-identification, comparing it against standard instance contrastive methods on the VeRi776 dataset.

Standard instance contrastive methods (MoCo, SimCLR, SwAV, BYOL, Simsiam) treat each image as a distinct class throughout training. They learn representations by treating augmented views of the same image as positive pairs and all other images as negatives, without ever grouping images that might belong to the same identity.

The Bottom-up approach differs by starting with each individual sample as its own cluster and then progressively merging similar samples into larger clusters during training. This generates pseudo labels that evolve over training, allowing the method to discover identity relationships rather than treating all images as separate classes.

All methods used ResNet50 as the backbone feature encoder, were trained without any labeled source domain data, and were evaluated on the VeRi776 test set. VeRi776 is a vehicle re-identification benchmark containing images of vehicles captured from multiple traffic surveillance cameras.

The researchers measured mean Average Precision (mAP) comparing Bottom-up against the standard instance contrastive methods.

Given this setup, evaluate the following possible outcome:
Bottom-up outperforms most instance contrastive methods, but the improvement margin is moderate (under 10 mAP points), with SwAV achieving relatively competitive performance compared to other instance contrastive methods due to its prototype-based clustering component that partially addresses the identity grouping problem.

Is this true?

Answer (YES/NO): NO